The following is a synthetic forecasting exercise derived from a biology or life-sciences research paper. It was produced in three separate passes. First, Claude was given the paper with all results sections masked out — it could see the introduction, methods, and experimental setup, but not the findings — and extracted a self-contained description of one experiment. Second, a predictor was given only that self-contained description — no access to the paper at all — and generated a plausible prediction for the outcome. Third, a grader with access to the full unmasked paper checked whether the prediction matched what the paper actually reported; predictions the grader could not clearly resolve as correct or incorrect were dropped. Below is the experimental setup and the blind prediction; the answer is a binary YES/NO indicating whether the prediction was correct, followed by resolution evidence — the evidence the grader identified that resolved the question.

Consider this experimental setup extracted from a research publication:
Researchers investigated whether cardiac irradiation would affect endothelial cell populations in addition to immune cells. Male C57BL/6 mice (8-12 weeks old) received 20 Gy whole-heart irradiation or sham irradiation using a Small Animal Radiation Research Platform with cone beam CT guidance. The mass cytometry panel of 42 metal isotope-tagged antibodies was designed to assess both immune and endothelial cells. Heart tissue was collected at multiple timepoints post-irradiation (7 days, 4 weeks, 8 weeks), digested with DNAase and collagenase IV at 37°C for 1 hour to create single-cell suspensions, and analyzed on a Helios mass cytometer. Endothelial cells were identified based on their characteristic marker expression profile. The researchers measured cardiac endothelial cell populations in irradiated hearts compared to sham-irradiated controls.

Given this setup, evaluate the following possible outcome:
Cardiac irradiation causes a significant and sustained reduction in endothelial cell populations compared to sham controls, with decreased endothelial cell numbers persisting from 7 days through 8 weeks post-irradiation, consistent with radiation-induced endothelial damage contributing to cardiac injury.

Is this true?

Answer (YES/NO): YES